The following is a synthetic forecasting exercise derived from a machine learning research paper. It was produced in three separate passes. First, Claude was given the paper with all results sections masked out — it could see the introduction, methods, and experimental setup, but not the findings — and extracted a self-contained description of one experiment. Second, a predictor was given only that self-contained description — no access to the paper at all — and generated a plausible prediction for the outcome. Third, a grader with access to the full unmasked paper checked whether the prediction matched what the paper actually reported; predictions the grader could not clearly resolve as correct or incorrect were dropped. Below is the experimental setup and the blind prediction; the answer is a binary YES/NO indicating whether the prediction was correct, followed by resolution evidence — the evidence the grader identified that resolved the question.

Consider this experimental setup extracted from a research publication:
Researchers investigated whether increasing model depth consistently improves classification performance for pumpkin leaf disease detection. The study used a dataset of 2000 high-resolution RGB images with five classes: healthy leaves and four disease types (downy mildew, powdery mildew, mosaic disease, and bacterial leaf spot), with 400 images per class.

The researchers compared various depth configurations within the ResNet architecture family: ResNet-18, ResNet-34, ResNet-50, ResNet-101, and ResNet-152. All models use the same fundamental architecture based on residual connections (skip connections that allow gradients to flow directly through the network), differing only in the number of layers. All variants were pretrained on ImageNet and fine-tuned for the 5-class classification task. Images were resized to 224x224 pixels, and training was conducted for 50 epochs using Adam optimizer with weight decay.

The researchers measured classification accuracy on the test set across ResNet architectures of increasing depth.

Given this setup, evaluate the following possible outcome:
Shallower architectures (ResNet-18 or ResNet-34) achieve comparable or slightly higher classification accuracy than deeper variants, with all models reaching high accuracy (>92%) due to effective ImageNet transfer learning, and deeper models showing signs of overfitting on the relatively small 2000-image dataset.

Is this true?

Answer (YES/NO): NO